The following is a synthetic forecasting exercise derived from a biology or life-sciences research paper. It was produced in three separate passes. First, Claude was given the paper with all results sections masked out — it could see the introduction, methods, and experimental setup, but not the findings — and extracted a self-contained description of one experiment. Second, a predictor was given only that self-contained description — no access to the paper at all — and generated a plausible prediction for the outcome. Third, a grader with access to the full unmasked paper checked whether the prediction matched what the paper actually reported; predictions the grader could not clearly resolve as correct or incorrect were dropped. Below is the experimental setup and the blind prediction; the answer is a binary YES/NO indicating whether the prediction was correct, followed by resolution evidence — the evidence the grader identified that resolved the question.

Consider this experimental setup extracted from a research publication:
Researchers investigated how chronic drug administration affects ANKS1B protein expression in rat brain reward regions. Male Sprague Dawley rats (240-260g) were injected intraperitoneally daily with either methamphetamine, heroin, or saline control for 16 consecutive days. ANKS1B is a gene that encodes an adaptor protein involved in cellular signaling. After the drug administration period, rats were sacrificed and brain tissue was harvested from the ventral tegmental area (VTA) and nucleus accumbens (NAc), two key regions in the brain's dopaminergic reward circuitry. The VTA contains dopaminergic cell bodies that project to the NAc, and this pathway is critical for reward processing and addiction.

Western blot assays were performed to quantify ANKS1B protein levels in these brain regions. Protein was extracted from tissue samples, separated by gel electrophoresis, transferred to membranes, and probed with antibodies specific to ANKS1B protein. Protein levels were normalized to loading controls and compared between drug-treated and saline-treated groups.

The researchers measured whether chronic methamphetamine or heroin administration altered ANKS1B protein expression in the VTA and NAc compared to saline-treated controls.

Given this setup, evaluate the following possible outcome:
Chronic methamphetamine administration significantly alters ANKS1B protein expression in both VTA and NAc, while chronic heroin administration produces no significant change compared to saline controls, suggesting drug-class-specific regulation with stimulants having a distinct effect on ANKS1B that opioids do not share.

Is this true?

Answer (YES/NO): NO